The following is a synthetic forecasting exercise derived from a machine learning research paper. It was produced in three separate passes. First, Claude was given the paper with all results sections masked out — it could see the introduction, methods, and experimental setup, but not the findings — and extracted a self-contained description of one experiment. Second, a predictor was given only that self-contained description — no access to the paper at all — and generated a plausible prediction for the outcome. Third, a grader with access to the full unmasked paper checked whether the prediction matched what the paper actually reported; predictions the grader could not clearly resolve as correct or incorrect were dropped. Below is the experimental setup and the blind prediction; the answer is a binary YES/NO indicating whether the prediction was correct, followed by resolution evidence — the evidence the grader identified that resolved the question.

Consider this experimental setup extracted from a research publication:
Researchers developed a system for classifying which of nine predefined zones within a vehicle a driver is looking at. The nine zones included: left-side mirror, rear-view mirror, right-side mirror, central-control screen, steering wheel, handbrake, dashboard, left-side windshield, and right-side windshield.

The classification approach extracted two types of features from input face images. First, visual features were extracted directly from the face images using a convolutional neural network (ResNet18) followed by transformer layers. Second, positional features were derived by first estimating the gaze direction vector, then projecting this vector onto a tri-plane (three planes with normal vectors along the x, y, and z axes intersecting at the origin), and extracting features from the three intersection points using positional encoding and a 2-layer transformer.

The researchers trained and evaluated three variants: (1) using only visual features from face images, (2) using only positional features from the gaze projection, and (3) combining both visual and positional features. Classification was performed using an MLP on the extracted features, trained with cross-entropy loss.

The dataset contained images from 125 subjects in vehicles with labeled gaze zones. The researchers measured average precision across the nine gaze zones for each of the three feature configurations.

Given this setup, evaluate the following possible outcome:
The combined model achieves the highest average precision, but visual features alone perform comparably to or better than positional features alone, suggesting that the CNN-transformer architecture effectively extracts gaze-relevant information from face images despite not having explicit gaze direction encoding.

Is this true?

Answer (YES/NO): YES